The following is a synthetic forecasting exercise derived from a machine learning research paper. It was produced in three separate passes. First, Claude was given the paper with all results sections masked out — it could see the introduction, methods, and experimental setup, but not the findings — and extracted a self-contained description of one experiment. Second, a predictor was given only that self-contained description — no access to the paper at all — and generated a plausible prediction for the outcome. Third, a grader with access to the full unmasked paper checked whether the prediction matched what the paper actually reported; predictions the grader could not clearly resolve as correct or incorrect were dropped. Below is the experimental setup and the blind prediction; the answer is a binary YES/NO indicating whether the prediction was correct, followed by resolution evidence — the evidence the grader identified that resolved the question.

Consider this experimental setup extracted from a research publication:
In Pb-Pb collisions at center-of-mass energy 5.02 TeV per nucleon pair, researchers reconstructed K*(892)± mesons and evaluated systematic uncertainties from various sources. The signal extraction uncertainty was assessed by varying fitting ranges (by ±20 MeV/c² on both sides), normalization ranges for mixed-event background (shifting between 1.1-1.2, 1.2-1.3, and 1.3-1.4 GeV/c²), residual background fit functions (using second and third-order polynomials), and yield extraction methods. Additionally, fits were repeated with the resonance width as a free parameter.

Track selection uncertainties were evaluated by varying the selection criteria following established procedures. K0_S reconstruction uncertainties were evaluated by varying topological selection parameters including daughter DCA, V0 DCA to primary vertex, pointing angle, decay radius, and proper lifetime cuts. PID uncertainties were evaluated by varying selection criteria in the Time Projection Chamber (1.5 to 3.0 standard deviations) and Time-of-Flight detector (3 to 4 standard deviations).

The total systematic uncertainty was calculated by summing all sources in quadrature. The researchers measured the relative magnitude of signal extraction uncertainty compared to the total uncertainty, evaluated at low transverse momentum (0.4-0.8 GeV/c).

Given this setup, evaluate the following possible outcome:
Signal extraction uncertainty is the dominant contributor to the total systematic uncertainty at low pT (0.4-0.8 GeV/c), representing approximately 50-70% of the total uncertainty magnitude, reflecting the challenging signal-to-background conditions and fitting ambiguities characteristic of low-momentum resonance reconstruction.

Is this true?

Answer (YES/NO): YES